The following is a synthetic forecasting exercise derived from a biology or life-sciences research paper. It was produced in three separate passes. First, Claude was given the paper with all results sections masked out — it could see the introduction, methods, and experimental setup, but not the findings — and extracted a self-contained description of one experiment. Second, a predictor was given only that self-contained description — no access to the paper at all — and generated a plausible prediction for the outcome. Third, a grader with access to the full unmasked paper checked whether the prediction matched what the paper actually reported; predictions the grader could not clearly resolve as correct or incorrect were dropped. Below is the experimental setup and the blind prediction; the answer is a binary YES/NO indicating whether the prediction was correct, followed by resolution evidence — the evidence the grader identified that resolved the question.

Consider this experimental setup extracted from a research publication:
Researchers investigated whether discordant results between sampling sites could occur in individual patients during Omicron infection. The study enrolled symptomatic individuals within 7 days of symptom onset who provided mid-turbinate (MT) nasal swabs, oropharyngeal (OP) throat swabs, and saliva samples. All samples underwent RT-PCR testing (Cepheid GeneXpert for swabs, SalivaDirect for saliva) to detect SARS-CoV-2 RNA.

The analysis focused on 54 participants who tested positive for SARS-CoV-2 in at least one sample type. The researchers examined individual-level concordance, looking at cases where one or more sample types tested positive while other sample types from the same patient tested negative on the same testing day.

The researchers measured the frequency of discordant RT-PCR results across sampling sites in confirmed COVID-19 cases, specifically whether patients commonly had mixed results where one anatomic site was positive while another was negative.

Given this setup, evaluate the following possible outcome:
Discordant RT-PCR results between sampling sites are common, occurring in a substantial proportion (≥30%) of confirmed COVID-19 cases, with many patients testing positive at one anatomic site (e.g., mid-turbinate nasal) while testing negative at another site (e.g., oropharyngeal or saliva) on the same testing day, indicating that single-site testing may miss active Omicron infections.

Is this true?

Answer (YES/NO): YES